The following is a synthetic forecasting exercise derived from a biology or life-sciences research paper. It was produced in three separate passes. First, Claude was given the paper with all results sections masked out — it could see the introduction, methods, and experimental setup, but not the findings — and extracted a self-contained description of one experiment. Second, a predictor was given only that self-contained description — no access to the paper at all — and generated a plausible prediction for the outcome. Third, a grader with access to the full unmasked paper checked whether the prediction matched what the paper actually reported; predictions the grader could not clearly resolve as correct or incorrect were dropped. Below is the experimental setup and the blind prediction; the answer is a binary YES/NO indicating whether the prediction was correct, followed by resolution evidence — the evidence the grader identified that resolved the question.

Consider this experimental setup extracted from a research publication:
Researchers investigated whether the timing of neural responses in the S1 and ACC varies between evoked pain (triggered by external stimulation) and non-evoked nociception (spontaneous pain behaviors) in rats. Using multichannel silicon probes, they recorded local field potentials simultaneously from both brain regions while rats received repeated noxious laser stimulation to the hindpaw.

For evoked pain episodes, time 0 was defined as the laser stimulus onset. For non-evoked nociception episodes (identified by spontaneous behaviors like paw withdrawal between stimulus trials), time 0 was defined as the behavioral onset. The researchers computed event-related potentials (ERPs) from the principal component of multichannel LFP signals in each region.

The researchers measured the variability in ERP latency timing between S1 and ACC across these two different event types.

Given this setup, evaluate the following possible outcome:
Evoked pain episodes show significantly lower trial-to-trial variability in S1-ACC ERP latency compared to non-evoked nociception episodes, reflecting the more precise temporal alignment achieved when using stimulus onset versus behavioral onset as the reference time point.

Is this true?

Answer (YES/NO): YES